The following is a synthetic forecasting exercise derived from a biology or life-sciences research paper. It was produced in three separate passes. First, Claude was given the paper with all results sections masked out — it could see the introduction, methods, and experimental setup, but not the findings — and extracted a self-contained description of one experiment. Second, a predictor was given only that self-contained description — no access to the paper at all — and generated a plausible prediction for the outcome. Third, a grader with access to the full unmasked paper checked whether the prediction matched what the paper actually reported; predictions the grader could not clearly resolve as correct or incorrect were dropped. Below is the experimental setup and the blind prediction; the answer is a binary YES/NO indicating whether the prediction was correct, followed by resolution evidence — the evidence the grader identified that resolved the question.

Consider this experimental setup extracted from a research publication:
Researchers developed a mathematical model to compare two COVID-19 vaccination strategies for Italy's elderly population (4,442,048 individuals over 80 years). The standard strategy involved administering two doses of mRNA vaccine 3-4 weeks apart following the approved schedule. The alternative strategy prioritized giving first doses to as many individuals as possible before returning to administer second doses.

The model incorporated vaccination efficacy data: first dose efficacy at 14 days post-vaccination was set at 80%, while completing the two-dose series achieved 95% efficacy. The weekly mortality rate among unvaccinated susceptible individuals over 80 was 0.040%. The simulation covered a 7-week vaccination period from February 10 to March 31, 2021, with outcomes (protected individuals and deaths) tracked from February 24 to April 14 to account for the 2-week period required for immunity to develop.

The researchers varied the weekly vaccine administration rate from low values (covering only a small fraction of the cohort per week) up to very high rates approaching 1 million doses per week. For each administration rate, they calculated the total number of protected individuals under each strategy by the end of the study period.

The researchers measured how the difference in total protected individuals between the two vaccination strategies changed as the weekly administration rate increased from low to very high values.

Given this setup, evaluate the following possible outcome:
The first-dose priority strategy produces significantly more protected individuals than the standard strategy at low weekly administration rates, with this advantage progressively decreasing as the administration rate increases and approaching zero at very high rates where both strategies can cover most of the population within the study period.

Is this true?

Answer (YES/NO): YES